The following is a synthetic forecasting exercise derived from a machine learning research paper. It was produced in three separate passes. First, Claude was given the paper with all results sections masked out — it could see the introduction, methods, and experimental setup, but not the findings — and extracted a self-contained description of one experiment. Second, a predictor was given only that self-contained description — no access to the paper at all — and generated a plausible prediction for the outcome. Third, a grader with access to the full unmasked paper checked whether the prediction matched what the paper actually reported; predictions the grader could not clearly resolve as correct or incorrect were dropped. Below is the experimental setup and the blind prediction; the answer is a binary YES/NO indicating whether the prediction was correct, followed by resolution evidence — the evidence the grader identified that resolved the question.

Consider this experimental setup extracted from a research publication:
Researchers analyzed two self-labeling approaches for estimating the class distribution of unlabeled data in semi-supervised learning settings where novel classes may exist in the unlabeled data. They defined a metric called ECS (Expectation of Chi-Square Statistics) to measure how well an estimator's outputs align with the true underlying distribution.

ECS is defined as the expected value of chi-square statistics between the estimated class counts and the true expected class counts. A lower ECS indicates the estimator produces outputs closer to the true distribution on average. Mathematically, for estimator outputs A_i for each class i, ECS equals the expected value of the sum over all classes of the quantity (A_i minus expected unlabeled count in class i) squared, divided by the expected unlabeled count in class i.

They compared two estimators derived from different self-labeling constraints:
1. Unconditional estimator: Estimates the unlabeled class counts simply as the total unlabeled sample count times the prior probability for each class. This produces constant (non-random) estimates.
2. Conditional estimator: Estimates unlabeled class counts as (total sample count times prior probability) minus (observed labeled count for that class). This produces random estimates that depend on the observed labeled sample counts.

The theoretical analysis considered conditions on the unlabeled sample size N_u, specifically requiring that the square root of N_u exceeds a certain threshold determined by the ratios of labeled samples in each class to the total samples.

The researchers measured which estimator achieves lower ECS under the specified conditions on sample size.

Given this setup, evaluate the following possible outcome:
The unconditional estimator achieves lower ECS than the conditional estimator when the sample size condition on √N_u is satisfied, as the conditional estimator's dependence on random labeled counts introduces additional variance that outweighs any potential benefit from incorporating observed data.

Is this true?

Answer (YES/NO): NO